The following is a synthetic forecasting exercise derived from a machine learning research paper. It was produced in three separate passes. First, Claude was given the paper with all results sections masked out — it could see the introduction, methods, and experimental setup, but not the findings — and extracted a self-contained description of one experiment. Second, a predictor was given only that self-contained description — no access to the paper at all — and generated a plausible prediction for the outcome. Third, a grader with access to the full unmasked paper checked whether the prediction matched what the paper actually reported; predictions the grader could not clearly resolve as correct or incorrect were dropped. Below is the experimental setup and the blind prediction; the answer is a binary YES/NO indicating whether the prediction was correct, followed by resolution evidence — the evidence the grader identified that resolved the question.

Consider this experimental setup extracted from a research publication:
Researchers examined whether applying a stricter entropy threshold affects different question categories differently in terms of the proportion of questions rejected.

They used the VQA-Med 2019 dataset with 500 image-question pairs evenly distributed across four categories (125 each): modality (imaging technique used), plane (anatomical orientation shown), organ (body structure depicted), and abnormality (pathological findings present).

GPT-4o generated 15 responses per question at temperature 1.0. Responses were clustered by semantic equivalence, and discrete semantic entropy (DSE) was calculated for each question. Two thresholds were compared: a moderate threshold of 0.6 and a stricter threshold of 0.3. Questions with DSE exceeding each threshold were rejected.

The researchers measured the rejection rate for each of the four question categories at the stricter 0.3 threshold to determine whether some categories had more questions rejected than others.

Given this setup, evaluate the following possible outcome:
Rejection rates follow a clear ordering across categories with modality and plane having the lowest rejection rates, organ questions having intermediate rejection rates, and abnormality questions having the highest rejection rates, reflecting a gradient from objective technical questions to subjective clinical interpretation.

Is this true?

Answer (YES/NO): YES